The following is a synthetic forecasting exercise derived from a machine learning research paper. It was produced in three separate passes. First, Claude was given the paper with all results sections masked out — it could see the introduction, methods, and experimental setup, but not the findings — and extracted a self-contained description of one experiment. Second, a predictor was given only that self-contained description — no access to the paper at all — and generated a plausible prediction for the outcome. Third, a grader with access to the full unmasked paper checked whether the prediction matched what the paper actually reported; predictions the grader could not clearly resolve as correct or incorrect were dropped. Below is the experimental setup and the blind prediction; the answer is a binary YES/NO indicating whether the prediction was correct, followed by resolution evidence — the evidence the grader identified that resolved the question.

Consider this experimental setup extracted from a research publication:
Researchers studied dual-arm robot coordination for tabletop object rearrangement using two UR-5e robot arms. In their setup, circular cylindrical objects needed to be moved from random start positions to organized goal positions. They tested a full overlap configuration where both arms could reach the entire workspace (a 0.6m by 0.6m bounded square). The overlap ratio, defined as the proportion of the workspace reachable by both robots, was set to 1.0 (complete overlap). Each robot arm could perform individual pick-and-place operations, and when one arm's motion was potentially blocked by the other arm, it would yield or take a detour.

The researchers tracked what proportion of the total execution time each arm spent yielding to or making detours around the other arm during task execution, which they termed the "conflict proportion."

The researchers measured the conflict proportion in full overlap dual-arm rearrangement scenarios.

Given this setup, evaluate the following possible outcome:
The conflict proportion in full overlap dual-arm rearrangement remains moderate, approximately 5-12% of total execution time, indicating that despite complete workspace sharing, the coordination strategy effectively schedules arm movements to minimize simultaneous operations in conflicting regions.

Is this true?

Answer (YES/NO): NO